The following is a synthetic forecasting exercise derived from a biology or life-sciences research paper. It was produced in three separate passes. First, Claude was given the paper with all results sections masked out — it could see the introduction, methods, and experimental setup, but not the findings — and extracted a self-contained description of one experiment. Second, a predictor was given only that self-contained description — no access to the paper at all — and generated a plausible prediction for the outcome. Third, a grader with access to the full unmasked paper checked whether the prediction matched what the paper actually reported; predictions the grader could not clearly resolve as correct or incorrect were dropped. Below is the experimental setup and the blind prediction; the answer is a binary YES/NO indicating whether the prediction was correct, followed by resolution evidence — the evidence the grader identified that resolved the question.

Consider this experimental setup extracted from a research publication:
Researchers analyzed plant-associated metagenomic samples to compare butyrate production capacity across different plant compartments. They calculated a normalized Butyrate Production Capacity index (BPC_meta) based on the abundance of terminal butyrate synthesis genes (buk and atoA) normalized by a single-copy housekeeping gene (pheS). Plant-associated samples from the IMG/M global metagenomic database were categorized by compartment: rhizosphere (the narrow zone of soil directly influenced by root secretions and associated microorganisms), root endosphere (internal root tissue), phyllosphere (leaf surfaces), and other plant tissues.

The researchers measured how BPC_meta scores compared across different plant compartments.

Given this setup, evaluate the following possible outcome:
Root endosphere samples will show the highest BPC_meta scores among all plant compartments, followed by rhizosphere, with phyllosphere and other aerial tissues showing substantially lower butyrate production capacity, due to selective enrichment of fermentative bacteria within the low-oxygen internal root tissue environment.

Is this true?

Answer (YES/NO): YES